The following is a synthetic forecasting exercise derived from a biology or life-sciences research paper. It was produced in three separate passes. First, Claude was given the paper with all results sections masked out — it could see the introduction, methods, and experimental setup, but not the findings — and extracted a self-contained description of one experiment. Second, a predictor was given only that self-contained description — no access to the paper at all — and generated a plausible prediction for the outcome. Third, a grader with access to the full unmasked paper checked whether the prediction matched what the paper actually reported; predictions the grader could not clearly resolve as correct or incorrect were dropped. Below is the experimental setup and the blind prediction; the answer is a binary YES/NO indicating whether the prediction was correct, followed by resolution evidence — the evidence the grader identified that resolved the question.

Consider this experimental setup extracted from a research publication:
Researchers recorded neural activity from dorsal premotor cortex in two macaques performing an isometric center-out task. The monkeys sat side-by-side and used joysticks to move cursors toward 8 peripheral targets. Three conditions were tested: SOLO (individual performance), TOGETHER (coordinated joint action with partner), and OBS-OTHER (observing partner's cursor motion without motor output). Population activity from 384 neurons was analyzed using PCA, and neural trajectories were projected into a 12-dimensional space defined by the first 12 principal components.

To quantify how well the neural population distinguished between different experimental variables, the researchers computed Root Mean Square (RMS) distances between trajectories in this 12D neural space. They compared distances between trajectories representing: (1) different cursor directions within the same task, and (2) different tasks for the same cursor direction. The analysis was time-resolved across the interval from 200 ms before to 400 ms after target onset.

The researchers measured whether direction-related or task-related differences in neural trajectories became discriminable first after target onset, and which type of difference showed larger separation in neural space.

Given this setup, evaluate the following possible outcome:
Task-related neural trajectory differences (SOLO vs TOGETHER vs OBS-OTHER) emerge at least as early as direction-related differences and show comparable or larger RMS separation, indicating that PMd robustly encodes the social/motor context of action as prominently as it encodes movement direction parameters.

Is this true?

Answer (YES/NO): NO